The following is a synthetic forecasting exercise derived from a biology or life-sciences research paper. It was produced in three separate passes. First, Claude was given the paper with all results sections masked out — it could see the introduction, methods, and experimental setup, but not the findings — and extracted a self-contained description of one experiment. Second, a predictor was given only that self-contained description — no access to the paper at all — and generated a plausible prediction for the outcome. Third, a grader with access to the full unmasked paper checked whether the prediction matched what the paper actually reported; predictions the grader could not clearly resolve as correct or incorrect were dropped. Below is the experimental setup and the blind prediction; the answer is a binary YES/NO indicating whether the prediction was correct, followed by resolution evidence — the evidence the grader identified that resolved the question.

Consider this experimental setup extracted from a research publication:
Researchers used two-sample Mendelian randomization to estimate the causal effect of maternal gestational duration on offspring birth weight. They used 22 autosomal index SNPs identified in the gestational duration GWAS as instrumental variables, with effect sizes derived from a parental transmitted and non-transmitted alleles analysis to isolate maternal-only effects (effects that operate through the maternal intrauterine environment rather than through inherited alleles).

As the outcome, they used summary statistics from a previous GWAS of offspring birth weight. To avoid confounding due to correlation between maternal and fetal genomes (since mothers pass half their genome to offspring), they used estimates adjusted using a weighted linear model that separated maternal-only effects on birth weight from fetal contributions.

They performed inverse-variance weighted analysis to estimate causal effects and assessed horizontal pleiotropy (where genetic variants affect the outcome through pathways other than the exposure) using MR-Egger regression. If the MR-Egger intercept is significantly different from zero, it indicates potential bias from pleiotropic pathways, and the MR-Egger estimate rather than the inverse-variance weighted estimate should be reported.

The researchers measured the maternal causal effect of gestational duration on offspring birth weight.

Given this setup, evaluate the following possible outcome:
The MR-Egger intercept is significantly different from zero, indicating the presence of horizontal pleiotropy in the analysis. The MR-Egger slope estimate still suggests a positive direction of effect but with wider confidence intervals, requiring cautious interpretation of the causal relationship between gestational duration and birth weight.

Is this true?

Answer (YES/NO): NO